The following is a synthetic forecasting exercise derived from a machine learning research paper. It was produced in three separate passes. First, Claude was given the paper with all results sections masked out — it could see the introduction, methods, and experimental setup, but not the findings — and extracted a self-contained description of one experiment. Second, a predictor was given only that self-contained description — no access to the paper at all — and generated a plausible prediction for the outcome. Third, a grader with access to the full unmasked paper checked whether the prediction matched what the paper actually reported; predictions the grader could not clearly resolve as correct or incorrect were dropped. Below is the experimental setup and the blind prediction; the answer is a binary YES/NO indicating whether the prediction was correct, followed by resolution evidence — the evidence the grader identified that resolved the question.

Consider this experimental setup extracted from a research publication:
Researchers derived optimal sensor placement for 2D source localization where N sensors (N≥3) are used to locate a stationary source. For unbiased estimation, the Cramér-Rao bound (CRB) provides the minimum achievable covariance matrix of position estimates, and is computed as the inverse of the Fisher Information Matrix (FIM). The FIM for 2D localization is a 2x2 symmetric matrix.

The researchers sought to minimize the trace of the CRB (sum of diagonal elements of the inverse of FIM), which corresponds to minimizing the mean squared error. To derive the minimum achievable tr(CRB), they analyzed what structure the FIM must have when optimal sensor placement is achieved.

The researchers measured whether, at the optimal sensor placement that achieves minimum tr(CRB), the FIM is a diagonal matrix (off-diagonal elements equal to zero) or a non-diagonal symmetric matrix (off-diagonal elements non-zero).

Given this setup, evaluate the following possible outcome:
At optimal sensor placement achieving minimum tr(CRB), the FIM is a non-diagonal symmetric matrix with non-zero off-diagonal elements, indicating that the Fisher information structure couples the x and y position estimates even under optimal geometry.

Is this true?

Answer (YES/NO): NO